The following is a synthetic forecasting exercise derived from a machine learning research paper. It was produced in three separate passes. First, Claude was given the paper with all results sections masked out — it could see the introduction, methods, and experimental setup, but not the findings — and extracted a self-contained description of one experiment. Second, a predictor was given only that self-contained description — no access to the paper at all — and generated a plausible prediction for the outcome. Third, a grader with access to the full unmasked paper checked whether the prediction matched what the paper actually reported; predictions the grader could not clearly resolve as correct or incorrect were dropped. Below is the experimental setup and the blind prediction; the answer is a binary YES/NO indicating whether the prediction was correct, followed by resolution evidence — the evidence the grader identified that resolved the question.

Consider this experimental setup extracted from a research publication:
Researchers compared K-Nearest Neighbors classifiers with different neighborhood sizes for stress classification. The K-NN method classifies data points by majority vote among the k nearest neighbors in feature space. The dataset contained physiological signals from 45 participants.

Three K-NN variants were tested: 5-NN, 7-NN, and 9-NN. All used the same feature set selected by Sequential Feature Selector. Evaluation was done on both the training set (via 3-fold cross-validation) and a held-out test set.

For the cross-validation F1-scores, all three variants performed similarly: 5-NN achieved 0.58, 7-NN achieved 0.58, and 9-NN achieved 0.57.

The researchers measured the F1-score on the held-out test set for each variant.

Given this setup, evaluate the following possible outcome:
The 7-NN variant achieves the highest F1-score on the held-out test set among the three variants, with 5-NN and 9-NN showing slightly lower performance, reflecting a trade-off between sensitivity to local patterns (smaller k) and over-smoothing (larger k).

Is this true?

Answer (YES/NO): NO